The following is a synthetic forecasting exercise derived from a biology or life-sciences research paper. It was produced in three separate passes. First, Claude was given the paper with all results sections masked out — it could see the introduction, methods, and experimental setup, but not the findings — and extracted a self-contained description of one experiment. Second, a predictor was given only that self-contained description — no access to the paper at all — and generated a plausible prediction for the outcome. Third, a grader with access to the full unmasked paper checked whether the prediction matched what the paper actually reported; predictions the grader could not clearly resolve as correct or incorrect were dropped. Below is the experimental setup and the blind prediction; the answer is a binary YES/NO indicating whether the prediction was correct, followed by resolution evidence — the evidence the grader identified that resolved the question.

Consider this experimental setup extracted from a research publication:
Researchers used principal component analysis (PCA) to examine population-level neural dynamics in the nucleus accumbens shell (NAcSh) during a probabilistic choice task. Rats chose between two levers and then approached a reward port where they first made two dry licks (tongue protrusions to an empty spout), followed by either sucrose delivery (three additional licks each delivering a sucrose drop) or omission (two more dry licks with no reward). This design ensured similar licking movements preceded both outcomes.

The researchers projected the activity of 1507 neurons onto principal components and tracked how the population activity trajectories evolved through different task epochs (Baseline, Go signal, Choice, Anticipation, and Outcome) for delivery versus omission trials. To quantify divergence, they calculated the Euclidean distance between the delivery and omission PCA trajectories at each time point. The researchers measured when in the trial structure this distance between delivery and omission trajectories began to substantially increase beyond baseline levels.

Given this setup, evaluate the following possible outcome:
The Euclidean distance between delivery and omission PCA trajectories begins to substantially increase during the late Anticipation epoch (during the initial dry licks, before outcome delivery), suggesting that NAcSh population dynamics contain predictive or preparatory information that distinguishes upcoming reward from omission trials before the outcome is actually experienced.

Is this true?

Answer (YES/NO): NO